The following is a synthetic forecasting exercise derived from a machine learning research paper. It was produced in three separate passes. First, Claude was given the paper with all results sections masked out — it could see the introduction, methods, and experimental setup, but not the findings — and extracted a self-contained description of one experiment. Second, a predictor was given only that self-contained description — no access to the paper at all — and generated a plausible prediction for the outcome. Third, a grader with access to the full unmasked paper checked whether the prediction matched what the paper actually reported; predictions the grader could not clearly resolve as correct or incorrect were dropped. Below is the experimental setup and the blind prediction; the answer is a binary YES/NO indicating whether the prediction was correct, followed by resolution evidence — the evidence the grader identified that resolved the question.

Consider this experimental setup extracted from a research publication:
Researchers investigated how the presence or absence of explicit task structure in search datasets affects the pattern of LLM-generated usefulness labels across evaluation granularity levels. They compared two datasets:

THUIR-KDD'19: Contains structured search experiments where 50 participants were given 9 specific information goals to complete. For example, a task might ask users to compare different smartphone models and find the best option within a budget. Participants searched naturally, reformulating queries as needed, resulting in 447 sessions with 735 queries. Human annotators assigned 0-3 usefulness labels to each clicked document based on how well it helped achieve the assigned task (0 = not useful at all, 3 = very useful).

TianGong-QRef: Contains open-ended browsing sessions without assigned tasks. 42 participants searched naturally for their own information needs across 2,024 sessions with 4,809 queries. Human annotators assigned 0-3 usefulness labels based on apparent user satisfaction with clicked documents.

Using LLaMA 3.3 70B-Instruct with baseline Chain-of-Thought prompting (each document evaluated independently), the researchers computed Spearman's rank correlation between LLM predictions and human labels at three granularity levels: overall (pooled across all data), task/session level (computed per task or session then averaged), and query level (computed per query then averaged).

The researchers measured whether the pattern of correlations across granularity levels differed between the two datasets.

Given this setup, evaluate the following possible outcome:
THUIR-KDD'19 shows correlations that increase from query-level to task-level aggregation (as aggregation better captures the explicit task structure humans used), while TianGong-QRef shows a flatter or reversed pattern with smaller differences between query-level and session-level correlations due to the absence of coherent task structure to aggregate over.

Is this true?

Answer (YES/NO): YES